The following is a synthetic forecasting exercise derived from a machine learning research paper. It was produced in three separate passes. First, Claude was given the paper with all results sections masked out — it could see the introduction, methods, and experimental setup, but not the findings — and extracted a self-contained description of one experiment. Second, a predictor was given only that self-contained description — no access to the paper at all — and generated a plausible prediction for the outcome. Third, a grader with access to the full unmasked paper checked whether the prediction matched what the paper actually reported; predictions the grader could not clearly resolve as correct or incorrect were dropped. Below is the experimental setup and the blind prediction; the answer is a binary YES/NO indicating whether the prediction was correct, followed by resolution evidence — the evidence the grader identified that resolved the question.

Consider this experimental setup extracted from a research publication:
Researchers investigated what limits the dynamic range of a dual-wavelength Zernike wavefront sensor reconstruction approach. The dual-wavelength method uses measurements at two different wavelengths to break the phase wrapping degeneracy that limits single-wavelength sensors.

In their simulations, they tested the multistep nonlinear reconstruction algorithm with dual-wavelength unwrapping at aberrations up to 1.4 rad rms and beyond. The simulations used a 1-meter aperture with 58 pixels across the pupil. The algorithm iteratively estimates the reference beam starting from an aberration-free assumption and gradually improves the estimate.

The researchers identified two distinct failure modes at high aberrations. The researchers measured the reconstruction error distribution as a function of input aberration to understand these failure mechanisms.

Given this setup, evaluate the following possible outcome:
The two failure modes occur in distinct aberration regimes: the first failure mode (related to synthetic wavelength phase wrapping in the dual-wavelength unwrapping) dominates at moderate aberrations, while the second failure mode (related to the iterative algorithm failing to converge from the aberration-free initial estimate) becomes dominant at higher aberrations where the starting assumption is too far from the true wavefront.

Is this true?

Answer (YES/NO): NO